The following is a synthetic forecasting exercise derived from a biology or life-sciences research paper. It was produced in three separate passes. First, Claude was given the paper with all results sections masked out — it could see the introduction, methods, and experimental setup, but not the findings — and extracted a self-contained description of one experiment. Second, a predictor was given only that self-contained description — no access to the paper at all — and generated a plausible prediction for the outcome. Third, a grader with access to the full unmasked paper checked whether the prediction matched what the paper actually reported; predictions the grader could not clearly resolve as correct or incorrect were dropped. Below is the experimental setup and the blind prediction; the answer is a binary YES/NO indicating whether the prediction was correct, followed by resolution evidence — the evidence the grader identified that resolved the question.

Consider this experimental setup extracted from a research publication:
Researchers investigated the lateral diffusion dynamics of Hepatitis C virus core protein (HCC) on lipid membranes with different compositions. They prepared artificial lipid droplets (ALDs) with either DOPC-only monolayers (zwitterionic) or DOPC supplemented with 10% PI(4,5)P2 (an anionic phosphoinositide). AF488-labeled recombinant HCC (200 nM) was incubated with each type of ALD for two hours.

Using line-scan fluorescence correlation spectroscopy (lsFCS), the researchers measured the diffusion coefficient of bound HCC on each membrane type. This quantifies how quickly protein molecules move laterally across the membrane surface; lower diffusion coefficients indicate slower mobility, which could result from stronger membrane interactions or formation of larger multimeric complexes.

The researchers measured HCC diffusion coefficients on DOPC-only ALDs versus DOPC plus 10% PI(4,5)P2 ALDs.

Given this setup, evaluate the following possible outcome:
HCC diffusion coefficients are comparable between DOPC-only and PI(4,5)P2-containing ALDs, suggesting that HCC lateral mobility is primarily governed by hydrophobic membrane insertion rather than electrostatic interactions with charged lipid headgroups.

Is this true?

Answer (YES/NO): YES